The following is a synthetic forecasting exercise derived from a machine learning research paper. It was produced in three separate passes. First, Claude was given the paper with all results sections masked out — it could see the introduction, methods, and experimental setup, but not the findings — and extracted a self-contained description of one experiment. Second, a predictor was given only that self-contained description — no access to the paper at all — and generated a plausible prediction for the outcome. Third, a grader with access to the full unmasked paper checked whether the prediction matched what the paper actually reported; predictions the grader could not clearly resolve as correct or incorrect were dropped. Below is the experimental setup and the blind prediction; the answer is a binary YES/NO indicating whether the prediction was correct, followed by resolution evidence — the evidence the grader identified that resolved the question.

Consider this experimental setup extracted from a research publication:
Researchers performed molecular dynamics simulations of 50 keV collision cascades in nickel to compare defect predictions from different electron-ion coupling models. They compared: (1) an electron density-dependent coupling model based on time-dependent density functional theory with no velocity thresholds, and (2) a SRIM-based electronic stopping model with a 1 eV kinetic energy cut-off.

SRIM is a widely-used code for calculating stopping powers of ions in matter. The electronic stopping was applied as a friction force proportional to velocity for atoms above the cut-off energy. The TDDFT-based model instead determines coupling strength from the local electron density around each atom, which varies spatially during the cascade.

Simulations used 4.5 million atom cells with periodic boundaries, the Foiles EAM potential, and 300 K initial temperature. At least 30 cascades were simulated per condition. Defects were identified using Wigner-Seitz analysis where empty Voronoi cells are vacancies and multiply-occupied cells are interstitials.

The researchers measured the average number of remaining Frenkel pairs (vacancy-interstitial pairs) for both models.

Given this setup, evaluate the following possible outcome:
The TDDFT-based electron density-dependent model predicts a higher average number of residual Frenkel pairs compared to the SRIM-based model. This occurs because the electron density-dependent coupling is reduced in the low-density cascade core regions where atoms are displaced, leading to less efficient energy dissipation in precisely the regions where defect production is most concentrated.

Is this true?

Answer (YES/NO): YES